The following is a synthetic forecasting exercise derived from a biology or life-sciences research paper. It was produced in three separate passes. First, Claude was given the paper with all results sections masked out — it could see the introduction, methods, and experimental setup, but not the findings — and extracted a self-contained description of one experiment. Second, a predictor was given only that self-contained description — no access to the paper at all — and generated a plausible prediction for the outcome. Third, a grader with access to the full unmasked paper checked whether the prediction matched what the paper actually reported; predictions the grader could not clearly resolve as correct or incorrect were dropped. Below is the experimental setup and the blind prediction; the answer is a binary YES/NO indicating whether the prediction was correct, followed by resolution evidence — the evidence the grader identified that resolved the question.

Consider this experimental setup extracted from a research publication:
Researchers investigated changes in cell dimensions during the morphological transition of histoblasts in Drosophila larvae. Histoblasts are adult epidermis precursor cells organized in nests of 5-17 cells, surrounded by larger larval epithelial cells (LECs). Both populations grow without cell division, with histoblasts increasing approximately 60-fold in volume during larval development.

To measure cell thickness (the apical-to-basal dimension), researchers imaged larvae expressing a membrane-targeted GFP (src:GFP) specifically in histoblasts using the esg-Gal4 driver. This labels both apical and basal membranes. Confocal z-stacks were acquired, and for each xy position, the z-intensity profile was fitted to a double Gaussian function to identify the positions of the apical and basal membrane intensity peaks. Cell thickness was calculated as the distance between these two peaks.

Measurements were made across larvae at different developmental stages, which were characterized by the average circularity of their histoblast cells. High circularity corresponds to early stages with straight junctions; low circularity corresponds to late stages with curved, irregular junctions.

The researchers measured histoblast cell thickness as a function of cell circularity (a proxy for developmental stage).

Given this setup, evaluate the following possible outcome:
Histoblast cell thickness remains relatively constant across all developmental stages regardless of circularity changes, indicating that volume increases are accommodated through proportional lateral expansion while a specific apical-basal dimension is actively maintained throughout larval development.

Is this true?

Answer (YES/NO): NO